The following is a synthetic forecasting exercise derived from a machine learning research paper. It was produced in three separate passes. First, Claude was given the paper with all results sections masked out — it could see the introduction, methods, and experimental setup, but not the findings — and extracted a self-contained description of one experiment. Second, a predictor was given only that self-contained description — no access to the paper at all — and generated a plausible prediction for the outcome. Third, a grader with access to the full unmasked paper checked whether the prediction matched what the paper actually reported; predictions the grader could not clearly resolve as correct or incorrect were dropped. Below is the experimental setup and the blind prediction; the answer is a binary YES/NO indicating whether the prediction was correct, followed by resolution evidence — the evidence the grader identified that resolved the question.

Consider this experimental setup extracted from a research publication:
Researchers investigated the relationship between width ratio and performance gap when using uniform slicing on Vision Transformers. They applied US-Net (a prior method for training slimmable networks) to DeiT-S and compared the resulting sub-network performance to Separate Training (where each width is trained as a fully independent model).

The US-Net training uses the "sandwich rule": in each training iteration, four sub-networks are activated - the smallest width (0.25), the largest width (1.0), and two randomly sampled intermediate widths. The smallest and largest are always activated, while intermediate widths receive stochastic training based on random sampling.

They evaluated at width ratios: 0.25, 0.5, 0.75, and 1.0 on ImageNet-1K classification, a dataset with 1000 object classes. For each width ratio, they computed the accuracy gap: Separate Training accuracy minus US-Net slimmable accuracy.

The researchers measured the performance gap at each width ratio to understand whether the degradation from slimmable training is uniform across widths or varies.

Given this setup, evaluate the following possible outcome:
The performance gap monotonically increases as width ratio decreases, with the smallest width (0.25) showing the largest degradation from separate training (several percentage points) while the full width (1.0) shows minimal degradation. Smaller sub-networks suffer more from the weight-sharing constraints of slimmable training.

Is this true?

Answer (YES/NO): NO